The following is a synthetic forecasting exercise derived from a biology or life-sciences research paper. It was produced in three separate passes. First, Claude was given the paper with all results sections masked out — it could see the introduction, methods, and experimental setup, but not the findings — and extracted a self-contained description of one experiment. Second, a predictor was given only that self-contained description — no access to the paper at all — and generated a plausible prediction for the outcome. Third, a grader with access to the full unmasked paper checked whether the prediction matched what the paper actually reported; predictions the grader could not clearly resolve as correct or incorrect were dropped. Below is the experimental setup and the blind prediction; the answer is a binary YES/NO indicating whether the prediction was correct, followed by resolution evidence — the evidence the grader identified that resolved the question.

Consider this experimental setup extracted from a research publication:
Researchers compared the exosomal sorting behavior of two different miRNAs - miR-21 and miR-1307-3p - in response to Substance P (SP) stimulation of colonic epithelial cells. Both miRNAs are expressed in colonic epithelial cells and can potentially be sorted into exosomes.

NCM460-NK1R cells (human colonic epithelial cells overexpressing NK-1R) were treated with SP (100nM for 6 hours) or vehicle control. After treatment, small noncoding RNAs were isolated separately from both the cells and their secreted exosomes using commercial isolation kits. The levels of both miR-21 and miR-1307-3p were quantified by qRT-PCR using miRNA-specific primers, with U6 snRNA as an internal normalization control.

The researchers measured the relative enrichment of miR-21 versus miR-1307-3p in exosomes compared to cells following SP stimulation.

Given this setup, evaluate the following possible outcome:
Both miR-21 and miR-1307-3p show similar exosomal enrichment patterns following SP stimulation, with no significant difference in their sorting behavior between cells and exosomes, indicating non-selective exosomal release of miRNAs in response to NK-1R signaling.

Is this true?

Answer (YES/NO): NO